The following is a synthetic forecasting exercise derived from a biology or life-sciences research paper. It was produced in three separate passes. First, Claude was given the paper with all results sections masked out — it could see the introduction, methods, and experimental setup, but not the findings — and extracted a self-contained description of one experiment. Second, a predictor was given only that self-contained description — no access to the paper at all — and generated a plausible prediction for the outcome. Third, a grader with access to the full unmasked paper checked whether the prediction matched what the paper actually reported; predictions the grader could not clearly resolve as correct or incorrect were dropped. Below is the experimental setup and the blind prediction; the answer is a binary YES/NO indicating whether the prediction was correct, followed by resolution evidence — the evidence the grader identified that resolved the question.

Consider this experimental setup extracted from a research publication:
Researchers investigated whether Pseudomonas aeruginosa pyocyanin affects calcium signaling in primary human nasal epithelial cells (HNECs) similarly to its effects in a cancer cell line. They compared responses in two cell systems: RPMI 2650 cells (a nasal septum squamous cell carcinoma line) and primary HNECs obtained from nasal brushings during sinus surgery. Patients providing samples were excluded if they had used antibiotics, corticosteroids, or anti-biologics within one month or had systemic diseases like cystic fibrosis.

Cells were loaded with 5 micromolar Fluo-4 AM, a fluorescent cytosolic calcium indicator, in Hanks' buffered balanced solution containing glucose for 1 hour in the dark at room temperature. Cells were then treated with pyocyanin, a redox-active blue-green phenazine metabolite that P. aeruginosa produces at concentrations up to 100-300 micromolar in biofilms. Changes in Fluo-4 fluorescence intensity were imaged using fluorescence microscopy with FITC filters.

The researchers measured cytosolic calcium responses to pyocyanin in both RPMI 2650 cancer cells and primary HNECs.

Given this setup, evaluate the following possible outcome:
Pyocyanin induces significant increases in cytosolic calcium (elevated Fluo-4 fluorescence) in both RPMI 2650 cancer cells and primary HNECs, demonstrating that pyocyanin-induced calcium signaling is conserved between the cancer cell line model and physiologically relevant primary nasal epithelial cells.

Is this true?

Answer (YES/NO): YES